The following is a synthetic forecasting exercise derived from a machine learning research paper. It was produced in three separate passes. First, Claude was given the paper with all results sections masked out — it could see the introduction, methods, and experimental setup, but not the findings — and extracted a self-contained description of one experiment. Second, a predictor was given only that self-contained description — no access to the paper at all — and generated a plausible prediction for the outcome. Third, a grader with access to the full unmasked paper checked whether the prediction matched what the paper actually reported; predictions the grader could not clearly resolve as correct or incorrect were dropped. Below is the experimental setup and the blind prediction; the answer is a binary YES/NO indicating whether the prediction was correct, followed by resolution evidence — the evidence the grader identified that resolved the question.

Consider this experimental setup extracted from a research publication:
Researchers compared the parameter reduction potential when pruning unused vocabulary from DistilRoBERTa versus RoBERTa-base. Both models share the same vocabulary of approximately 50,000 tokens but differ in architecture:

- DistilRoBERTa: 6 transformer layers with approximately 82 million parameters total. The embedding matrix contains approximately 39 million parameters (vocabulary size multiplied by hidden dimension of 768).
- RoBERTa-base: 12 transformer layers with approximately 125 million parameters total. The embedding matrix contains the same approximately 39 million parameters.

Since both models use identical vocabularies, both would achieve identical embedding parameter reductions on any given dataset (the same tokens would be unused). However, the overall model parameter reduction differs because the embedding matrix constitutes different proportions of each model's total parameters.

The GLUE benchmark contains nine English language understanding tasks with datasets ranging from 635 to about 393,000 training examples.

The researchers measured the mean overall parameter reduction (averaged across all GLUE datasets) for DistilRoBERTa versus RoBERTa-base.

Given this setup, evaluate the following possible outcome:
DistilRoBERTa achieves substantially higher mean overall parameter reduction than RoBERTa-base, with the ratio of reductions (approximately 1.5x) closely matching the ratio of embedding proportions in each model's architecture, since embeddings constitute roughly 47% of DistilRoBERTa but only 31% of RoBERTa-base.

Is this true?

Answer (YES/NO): YES